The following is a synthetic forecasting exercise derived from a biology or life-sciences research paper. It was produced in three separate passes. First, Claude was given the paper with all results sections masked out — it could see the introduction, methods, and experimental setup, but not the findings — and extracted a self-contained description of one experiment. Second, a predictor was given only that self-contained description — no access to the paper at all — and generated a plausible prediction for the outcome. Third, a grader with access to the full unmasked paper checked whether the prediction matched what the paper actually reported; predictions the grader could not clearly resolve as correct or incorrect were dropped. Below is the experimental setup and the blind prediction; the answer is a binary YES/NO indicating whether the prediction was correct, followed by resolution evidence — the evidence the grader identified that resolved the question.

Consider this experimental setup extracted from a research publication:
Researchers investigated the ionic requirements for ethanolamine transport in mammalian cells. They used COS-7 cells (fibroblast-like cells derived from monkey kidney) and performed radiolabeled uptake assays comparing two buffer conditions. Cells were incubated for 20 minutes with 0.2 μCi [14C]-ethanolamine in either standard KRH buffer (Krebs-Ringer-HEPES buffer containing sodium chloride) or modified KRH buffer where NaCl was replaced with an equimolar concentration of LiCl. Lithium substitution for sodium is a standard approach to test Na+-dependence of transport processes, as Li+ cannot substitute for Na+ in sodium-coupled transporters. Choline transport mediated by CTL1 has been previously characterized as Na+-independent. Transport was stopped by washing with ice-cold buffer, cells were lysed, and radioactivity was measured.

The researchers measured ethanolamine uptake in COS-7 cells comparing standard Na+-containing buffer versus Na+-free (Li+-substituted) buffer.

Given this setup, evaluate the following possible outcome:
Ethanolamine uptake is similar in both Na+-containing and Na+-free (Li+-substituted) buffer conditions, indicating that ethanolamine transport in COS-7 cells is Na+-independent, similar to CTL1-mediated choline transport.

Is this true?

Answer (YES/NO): YES